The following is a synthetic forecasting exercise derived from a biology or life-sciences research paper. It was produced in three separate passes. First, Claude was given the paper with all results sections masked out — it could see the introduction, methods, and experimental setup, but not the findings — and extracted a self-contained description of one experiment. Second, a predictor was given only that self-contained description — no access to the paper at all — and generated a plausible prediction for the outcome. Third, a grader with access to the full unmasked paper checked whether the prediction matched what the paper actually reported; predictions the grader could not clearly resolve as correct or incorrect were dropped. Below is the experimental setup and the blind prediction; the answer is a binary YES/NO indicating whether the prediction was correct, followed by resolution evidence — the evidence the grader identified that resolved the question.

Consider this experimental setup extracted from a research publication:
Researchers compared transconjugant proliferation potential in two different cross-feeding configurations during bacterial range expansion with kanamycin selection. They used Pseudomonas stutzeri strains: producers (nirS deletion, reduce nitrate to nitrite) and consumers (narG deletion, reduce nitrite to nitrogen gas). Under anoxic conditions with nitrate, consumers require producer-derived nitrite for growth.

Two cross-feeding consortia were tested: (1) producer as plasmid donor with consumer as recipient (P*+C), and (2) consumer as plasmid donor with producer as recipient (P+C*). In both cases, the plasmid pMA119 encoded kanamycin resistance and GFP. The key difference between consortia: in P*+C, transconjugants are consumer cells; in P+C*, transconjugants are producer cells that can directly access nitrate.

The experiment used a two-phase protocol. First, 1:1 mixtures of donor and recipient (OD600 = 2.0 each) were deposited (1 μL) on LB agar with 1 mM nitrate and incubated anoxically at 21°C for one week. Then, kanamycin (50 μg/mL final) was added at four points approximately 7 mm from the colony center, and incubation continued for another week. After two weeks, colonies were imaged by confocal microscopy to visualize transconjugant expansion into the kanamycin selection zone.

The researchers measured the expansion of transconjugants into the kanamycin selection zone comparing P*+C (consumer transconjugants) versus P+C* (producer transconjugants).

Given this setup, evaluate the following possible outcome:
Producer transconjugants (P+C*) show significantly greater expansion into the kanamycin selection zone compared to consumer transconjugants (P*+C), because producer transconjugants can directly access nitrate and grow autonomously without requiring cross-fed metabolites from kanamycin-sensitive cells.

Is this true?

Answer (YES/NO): YES